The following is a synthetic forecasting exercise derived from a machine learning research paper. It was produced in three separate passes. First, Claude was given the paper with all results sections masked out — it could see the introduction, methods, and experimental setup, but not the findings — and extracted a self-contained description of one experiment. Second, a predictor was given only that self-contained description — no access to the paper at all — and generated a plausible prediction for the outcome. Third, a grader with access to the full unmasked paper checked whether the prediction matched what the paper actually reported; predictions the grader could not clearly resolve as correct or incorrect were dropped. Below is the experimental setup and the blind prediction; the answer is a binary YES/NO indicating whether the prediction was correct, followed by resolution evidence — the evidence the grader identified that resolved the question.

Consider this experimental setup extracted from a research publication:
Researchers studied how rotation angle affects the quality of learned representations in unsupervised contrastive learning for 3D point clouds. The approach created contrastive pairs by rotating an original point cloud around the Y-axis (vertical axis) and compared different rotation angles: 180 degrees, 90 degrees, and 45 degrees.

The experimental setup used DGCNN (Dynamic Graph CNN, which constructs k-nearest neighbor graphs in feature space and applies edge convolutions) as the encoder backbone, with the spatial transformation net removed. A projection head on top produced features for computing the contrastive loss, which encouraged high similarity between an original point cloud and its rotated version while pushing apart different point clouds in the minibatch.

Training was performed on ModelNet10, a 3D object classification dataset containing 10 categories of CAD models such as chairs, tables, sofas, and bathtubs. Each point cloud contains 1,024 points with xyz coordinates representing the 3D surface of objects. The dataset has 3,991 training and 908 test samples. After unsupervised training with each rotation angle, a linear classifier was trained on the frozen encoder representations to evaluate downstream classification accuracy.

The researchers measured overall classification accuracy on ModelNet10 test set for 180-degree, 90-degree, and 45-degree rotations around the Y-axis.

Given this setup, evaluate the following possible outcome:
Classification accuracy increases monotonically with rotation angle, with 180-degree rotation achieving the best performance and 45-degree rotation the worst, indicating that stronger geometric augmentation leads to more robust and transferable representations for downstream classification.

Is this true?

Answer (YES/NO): YES